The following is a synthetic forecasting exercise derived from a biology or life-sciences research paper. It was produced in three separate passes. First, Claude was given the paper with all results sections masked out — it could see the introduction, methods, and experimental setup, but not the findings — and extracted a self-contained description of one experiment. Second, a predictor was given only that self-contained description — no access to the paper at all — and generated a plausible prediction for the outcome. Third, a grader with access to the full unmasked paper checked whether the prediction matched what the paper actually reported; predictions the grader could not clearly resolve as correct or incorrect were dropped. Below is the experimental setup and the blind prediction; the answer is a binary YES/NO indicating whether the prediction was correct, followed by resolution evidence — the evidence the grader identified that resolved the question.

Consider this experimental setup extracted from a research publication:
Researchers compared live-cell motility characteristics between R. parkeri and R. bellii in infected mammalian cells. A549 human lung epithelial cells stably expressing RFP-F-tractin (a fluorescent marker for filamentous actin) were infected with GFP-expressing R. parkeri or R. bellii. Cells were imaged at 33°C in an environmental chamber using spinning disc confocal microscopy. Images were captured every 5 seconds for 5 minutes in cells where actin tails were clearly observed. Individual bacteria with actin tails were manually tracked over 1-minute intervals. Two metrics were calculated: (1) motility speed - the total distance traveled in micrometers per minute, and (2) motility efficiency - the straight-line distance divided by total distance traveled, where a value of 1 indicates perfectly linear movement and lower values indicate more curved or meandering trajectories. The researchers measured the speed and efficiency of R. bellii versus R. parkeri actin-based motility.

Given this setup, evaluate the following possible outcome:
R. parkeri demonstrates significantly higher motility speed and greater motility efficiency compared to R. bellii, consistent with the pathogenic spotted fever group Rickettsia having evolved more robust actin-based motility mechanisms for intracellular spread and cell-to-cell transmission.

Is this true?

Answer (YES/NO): YES